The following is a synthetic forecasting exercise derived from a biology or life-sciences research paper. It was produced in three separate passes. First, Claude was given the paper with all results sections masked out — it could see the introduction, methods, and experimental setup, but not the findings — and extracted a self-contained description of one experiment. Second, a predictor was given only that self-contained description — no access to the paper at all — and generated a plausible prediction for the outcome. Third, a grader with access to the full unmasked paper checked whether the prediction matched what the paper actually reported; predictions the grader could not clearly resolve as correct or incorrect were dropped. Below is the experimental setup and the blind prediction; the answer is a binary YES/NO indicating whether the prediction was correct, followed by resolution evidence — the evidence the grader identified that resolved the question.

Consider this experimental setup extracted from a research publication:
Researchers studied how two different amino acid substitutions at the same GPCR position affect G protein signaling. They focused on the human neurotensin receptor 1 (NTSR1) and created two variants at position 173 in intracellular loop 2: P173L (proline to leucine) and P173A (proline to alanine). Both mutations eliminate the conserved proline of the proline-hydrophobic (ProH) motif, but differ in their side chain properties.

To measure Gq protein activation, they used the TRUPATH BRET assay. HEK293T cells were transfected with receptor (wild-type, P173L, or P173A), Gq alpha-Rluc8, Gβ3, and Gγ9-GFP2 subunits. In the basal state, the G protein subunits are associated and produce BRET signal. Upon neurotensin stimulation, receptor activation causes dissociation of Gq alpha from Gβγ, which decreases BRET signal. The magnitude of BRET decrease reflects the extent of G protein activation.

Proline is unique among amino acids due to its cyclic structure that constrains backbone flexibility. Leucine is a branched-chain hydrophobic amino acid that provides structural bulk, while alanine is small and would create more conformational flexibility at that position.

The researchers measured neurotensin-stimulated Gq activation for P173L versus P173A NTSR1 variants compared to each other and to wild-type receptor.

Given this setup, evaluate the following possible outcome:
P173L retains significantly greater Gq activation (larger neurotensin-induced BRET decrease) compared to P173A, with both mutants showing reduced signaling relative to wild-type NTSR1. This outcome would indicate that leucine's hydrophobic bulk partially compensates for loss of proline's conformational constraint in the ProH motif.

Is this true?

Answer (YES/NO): NO